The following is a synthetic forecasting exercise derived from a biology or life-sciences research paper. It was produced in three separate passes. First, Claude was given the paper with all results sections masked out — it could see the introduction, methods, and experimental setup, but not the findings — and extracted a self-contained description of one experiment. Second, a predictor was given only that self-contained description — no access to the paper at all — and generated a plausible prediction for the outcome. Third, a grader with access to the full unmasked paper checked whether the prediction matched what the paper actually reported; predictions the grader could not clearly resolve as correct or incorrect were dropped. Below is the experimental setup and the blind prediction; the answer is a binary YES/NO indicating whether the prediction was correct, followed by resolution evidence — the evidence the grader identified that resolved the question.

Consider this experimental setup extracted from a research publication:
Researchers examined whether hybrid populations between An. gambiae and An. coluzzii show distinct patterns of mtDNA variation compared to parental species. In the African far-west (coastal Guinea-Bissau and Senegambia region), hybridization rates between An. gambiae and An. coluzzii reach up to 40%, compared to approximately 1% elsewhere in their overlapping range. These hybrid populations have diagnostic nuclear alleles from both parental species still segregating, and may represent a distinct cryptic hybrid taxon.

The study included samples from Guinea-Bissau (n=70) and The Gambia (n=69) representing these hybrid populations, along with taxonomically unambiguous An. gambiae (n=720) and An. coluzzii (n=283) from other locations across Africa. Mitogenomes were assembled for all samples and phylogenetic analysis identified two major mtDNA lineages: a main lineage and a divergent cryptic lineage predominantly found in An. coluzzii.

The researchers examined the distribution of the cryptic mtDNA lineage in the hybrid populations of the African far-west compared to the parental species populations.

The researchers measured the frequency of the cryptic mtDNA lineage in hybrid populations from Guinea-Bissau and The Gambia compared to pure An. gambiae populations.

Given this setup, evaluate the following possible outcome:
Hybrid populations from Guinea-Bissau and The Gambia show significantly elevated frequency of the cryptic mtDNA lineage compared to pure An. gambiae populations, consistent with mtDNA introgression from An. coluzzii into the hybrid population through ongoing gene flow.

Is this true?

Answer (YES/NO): NO